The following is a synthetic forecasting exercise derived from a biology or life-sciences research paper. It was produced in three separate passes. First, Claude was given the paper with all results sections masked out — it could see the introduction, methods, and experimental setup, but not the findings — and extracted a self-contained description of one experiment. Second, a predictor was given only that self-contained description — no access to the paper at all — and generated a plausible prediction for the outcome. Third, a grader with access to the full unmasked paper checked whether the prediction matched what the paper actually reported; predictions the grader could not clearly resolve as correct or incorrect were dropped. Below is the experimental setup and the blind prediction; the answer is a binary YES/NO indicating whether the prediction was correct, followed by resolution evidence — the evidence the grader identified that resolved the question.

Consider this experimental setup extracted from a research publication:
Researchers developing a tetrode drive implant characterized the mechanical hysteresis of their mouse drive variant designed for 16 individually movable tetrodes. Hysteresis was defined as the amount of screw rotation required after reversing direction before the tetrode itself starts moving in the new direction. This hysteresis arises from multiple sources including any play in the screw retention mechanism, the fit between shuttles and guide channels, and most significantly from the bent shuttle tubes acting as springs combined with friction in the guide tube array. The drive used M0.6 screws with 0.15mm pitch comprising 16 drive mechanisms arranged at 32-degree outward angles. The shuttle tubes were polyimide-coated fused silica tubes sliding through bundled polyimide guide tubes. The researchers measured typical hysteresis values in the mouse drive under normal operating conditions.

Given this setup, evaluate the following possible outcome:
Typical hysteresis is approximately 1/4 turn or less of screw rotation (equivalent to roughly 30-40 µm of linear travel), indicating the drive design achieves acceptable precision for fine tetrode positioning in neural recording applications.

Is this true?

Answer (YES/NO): NO